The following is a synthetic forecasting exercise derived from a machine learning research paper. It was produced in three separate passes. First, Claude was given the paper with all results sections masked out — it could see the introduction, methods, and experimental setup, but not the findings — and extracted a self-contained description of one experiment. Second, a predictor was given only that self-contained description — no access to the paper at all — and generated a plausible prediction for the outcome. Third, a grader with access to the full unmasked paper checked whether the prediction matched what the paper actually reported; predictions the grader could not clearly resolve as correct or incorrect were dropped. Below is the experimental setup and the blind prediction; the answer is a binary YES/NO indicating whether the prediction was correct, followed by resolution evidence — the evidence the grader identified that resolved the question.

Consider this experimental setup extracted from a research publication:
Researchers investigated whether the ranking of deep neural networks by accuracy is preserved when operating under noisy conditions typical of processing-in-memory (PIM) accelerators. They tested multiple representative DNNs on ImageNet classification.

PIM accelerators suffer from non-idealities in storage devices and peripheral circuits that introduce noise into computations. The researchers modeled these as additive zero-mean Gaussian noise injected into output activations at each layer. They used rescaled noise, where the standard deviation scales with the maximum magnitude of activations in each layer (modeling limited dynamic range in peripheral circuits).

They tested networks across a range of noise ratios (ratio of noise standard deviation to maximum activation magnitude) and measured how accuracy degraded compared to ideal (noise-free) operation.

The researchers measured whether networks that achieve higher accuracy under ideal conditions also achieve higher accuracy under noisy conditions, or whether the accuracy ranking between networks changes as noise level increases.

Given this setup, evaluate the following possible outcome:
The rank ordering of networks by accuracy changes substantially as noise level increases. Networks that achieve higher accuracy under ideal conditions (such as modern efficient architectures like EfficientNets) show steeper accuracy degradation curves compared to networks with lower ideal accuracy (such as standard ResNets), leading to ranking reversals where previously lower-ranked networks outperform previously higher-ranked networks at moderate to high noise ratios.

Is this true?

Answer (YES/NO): NO